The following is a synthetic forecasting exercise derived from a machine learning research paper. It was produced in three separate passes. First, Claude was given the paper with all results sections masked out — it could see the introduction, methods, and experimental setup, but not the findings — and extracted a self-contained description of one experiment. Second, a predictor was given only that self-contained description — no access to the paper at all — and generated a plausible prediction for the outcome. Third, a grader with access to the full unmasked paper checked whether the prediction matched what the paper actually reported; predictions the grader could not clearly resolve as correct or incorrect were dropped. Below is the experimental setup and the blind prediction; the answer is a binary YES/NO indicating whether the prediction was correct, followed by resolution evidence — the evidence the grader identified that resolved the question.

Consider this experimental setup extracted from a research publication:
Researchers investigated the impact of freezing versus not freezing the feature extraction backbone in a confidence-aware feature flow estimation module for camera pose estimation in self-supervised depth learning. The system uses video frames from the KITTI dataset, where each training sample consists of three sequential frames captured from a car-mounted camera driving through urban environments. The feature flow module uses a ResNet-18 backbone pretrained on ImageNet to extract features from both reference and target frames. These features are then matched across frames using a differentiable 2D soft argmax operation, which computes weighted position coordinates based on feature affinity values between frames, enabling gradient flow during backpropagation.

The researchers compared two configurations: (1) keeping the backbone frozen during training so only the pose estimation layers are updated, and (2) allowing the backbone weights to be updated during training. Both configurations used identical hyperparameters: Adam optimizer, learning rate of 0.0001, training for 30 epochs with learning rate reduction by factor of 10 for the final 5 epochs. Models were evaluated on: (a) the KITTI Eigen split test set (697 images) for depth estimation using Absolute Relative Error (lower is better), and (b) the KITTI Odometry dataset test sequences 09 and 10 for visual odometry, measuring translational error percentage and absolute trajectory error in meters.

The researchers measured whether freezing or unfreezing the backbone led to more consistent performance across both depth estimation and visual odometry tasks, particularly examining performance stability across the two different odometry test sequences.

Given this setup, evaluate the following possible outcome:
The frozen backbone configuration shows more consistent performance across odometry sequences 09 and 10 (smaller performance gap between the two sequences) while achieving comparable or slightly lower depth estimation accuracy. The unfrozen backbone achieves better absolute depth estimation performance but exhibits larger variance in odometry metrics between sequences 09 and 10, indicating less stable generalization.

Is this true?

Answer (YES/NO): NO